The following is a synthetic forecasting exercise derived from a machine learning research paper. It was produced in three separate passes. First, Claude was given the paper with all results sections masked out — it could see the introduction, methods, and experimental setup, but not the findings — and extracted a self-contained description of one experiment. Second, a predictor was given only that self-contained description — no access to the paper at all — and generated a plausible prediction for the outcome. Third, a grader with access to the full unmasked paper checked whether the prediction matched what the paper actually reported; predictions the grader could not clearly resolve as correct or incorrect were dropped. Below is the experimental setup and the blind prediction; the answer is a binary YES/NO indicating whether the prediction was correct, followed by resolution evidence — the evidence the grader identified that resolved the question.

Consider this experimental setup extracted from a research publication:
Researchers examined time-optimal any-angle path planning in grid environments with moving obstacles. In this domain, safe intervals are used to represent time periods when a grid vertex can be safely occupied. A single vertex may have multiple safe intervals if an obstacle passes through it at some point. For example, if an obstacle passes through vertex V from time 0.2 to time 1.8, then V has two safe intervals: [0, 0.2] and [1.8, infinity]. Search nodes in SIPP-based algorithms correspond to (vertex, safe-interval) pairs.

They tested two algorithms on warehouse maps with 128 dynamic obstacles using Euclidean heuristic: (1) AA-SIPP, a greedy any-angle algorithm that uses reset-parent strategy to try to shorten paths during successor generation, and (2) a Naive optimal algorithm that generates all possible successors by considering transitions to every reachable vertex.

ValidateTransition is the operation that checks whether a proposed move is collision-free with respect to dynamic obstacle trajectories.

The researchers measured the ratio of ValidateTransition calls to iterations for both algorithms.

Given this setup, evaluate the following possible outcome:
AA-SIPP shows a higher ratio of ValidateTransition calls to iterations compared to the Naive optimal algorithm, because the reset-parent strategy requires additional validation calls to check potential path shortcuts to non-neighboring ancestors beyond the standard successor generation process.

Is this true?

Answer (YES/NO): NO